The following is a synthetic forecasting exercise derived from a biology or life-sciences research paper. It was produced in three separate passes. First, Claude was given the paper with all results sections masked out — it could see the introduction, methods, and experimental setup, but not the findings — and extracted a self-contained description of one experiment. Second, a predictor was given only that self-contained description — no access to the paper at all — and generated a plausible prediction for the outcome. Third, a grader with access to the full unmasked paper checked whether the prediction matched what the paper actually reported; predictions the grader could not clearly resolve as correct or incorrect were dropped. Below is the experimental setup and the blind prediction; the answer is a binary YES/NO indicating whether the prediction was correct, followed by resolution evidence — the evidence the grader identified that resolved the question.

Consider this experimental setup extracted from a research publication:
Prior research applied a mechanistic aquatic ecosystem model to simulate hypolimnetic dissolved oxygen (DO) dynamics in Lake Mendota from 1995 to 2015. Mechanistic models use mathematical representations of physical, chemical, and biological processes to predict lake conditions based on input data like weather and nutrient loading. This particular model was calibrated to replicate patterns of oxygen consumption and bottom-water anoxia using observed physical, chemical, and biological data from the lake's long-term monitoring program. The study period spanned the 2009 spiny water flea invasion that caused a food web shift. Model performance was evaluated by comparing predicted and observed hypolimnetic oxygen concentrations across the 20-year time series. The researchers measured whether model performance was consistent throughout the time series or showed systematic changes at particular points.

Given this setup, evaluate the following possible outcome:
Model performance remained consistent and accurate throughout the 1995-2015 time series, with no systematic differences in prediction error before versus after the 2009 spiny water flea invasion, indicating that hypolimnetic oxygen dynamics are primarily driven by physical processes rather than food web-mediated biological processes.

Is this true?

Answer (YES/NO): NO